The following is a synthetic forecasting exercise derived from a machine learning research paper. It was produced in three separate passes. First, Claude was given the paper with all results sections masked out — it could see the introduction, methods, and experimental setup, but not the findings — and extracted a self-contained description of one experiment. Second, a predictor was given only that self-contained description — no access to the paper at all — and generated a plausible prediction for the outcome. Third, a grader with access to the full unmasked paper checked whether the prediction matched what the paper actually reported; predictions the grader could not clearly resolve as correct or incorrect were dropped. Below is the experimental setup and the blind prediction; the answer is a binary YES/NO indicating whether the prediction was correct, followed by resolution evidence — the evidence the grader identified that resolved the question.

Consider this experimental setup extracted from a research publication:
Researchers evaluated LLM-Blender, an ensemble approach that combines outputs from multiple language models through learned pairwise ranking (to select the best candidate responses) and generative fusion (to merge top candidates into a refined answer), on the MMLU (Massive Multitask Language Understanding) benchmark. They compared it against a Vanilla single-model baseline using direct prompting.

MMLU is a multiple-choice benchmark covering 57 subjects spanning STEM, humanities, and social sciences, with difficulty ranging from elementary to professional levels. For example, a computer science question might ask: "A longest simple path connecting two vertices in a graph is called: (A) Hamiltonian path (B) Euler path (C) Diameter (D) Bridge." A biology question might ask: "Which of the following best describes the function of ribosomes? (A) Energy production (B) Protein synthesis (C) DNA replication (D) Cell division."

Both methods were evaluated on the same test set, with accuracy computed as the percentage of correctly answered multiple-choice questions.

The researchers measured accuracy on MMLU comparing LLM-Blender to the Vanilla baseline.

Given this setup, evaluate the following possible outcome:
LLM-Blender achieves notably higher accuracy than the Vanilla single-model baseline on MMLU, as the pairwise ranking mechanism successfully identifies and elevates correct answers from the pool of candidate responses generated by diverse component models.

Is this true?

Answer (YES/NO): NO